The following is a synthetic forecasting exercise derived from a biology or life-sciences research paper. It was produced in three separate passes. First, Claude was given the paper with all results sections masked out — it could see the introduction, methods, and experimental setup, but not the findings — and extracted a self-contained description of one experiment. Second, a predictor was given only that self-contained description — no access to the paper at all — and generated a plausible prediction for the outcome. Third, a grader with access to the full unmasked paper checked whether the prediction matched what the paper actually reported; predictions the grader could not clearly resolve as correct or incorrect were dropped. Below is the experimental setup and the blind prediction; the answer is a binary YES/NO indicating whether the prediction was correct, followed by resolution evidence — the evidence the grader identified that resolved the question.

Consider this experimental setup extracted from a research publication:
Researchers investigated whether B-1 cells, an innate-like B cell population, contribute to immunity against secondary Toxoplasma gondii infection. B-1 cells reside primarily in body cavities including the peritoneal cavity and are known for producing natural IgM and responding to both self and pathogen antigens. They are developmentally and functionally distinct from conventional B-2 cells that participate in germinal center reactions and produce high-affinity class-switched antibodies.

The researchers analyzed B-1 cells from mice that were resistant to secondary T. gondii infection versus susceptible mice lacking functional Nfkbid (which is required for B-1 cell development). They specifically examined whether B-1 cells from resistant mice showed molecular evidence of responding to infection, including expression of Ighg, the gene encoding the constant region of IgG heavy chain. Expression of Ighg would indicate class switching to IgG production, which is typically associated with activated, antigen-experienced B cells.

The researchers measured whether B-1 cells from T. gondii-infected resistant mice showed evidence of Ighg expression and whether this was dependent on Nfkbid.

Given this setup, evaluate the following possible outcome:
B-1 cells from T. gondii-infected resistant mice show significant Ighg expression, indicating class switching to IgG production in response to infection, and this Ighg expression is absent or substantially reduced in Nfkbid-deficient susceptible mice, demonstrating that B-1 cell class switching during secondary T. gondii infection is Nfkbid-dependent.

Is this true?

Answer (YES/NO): YES